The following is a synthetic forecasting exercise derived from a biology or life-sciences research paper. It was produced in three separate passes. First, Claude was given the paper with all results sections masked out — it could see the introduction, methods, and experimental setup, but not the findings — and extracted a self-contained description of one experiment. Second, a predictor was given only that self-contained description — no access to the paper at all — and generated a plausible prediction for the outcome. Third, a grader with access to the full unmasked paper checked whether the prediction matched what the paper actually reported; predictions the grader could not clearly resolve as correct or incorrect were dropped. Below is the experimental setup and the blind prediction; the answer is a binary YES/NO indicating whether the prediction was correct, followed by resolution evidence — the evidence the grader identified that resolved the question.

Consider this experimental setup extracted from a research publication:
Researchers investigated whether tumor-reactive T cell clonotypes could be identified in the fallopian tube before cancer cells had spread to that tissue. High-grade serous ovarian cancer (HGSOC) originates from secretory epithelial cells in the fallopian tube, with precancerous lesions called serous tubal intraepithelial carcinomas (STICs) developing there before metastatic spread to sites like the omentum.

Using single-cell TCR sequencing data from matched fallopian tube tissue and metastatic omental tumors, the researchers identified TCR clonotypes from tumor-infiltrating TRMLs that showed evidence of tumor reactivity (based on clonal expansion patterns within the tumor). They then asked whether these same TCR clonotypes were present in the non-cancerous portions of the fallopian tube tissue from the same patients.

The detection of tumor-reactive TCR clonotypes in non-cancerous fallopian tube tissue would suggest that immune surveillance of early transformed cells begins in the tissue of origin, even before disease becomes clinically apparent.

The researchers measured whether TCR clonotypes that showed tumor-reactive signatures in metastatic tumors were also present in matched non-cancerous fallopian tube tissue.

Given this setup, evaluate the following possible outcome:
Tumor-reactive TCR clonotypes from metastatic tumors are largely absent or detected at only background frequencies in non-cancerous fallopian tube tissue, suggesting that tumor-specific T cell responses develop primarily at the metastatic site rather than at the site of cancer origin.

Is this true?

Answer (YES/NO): NO